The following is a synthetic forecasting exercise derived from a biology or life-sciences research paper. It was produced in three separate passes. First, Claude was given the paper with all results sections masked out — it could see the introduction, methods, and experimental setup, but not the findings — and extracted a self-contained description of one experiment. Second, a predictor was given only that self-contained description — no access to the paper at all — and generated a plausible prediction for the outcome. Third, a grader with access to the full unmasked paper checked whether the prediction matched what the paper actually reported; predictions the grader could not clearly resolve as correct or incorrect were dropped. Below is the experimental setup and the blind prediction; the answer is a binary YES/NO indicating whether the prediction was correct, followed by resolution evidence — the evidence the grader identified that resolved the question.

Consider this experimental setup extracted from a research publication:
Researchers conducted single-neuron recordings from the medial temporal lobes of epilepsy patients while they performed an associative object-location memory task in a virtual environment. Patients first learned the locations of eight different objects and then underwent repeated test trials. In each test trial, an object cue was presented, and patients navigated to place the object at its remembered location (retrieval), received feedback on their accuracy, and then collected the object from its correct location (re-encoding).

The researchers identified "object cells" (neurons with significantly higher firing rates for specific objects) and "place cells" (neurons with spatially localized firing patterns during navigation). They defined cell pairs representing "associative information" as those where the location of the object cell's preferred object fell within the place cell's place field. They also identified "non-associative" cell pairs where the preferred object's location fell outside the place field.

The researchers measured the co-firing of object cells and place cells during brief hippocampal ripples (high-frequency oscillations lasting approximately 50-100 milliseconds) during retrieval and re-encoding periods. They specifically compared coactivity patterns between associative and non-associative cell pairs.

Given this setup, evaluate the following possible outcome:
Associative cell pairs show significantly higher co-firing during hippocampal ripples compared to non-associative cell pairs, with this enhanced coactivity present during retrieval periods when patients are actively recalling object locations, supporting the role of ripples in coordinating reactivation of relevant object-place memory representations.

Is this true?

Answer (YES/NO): YES